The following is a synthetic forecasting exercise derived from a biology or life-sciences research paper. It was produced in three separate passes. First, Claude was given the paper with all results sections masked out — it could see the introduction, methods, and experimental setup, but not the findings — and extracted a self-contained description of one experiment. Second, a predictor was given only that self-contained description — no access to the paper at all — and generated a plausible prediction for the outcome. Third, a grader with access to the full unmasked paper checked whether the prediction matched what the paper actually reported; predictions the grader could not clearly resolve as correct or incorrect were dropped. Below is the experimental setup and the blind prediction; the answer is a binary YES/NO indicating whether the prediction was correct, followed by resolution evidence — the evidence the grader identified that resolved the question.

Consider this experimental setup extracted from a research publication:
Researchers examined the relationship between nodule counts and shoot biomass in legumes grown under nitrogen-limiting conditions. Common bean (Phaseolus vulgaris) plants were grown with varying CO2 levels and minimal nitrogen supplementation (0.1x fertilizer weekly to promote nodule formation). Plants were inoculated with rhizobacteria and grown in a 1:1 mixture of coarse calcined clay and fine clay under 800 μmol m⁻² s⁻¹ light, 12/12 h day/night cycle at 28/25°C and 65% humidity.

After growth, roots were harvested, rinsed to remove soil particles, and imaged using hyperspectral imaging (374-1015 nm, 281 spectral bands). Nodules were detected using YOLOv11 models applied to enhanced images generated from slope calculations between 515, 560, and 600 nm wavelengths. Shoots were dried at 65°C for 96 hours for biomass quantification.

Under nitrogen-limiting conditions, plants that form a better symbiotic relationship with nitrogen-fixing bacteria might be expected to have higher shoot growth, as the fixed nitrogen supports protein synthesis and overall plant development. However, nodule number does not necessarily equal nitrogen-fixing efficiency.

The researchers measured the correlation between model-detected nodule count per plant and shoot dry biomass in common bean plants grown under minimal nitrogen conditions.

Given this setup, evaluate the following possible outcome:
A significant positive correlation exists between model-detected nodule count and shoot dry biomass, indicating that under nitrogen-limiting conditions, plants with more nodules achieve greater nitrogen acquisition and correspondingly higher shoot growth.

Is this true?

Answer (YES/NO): YES